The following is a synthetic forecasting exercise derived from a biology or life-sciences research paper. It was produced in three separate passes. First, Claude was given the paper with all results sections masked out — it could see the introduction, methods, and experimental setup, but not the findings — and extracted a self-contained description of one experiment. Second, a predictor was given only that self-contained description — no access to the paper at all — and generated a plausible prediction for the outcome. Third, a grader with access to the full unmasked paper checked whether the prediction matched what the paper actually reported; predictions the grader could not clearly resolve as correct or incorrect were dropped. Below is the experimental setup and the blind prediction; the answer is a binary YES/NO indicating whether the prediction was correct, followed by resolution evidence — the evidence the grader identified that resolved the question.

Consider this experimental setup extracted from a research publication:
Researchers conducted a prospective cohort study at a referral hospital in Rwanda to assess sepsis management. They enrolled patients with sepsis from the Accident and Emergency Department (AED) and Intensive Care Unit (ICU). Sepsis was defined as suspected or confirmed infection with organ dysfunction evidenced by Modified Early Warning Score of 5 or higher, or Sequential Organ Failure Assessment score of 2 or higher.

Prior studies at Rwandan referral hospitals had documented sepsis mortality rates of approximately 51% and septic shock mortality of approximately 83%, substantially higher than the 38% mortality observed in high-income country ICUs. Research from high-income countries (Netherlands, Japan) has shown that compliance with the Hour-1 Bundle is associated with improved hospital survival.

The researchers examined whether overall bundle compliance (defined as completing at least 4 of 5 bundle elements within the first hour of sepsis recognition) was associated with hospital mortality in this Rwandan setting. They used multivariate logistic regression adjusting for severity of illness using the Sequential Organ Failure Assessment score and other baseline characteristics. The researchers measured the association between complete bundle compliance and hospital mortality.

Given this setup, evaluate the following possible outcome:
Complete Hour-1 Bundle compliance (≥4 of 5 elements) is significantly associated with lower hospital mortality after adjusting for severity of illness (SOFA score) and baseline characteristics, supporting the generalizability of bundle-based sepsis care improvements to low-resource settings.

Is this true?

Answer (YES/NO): YES